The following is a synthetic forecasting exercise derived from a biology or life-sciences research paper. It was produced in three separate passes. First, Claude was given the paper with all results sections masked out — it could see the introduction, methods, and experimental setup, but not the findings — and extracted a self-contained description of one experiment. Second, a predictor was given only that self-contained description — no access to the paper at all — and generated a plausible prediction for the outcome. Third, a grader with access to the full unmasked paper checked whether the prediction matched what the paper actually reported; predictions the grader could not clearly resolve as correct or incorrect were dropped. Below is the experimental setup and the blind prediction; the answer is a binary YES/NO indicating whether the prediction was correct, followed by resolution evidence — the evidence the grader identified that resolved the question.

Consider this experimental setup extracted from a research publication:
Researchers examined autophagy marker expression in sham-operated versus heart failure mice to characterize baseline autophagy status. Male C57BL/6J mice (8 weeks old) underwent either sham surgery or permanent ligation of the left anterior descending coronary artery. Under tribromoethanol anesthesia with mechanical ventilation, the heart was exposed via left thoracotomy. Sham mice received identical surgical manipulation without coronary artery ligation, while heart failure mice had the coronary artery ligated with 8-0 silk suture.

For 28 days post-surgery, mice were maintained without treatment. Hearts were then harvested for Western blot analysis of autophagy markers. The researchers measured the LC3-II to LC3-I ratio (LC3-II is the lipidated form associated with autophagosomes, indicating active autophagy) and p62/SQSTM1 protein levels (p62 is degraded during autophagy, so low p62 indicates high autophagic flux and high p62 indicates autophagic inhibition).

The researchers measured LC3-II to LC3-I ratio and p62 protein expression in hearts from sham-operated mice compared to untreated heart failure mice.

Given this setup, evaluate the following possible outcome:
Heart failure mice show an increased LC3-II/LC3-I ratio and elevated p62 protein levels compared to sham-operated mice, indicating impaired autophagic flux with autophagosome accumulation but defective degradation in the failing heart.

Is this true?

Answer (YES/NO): NO